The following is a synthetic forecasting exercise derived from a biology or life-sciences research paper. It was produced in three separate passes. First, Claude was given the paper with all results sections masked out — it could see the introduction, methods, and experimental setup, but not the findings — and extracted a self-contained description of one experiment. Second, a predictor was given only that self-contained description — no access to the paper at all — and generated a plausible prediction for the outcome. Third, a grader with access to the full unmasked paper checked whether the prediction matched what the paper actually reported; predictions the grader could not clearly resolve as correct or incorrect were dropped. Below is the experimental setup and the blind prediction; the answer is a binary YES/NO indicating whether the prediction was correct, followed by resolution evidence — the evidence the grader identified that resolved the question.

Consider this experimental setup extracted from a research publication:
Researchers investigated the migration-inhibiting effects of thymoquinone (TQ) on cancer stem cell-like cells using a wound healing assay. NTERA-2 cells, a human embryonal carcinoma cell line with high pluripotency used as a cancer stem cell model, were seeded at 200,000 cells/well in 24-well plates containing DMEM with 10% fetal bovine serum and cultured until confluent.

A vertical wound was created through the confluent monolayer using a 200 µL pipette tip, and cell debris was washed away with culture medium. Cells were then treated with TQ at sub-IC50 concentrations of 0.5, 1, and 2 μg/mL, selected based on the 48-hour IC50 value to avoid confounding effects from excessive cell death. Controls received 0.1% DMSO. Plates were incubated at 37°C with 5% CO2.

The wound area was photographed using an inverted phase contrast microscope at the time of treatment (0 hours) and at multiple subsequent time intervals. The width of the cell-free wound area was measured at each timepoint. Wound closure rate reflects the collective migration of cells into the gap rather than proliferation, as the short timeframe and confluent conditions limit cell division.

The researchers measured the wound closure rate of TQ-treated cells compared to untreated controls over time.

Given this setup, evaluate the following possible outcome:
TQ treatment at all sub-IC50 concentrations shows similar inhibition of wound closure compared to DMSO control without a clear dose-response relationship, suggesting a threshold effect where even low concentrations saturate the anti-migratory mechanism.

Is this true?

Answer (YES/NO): NO